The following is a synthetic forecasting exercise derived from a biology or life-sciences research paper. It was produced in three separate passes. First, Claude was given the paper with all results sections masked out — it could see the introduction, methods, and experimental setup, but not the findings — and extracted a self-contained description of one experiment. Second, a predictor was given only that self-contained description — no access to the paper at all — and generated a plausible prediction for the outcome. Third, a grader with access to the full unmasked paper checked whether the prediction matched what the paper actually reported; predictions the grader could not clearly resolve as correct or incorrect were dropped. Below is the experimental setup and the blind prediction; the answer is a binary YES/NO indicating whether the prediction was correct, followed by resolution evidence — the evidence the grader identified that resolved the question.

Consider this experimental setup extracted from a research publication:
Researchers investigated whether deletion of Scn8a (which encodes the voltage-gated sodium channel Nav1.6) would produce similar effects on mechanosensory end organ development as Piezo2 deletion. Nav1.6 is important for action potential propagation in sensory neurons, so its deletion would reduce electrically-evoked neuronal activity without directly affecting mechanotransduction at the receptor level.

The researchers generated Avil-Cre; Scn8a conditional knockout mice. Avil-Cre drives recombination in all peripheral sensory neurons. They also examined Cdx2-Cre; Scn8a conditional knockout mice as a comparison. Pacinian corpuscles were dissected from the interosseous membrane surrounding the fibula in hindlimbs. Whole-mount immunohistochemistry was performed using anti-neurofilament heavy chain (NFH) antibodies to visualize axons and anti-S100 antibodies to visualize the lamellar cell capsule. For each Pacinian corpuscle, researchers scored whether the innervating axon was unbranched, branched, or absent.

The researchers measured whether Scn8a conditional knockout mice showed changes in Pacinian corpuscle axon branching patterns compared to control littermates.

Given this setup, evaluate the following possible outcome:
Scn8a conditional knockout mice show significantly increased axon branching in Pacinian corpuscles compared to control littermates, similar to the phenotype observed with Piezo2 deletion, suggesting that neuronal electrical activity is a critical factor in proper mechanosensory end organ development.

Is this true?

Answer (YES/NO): YES